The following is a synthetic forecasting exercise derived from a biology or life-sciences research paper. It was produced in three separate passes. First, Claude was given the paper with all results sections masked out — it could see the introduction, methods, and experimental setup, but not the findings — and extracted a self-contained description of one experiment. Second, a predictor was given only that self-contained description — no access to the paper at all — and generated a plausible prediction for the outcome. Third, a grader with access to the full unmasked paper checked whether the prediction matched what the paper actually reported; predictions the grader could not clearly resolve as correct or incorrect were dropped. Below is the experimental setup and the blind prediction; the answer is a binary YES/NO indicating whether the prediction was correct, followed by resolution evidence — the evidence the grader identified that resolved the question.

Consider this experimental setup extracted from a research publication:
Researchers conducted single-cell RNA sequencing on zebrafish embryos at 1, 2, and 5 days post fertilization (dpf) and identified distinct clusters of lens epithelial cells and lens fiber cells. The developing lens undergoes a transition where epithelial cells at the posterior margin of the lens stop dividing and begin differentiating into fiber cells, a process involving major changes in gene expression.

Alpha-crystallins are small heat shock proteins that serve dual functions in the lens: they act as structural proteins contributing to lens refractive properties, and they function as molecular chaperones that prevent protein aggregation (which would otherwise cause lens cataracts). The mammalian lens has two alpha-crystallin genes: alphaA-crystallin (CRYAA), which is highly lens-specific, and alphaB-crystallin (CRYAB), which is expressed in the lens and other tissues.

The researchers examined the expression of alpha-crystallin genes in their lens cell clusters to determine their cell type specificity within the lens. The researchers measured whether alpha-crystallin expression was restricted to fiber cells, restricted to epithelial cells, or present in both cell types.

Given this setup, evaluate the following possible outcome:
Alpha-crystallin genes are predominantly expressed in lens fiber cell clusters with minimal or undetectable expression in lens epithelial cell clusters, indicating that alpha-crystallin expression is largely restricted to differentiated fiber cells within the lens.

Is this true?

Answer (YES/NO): NO